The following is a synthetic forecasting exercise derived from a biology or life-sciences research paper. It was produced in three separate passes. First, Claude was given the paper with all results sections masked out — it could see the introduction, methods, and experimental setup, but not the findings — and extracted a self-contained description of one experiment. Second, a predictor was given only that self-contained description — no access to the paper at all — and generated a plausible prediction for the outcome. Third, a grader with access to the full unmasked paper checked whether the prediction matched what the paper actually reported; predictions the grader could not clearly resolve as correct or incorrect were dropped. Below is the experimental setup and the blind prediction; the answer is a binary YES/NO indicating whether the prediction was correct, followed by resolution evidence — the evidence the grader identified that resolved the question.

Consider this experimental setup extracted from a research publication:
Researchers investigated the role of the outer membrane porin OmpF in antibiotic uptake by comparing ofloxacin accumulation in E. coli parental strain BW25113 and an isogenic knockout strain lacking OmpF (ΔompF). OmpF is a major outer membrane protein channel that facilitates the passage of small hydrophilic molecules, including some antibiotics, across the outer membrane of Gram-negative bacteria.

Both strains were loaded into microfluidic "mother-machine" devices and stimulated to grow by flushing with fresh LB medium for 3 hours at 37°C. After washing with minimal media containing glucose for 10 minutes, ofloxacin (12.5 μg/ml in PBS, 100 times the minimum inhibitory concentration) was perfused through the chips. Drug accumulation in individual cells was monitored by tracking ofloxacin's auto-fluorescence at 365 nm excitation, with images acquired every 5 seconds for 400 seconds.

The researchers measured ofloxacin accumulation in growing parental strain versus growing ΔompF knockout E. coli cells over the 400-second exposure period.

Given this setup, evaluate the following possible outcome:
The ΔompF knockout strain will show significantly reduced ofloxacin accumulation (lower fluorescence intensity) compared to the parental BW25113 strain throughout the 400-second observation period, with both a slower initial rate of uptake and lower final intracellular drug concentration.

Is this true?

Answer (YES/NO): NO